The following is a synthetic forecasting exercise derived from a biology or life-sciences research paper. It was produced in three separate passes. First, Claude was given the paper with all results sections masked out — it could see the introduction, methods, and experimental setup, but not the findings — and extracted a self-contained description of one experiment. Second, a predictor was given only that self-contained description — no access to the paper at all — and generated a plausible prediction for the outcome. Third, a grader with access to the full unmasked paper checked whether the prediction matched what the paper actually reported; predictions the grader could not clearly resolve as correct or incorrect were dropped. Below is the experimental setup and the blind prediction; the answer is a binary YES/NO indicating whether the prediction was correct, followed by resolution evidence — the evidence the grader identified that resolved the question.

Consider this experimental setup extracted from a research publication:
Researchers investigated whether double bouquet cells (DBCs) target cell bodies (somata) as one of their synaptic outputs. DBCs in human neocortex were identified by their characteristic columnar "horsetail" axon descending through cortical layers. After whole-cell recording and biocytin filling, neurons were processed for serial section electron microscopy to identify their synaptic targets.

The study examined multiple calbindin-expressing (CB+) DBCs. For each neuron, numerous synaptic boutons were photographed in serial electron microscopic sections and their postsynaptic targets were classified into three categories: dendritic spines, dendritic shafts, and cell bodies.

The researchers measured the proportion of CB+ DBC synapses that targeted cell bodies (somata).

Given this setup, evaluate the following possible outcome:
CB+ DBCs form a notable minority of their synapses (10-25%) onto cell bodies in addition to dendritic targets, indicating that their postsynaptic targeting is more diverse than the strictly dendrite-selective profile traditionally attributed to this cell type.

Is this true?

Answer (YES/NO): NO